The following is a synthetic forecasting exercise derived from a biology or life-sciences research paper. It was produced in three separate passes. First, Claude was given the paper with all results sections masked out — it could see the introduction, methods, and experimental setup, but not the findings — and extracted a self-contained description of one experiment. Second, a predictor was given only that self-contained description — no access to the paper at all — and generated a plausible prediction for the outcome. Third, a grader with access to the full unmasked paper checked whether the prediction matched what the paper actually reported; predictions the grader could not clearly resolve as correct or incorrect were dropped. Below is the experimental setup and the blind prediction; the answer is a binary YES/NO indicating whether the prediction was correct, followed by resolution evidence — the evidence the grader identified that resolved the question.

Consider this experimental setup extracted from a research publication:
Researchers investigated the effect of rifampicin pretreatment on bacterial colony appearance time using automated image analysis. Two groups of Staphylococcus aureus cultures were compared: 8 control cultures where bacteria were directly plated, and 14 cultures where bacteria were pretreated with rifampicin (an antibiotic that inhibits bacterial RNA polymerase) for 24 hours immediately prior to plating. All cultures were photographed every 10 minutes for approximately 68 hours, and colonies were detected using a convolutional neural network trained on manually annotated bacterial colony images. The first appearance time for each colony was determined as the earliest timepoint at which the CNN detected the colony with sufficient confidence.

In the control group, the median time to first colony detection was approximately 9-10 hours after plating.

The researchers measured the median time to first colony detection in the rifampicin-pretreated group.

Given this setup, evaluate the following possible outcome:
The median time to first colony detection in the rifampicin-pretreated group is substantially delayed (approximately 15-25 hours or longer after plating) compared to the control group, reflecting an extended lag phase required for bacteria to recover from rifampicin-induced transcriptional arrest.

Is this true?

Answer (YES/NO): NO